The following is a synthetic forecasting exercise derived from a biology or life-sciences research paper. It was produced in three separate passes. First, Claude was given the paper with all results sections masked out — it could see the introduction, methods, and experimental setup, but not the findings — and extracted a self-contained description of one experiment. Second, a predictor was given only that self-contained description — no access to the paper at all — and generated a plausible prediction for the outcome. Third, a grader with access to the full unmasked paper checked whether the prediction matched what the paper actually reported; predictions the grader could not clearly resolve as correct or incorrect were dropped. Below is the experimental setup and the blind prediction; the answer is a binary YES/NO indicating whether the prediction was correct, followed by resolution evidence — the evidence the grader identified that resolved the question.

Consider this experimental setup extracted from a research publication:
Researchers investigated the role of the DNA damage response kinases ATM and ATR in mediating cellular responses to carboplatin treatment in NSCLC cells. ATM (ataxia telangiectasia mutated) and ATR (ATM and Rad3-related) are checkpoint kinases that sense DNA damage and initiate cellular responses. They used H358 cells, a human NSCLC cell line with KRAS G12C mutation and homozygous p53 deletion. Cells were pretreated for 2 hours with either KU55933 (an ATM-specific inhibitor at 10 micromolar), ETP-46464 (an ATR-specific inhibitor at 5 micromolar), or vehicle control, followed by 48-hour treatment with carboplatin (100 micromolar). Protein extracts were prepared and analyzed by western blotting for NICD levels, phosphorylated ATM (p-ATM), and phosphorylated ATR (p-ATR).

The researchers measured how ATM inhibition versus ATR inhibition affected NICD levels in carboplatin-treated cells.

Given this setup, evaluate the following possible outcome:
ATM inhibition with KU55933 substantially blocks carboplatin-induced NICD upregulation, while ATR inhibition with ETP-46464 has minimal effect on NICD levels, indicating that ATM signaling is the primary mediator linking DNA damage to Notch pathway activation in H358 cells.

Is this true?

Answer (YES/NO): YES